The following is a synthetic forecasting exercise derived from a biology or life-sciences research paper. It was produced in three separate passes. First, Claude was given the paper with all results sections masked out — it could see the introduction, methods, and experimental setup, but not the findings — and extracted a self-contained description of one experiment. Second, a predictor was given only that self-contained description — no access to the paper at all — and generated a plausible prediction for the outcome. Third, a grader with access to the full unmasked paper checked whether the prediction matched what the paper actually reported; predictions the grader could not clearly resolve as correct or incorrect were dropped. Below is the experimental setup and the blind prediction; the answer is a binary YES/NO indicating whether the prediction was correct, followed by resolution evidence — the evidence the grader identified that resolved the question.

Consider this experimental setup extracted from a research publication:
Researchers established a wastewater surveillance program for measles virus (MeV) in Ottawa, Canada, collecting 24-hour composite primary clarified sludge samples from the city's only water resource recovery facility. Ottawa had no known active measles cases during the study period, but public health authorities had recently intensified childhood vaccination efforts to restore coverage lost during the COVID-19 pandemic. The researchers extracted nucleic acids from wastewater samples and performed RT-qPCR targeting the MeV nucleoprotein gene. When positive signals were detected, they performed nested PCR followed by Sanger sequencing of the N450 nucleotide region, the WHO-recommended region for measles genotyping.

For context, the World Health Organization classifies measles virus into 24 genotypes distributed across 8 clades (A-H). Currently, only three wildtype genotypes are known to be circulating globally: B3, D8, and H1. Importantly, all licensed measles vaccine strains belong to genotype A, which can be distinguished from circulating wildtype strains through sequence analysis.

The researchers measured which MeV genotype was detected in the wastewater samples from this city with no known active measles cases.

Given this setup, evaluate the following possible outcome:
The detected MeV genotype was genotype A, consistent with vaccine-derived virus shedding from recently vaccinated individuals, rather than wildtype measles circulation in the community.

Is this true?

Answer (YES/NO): YES